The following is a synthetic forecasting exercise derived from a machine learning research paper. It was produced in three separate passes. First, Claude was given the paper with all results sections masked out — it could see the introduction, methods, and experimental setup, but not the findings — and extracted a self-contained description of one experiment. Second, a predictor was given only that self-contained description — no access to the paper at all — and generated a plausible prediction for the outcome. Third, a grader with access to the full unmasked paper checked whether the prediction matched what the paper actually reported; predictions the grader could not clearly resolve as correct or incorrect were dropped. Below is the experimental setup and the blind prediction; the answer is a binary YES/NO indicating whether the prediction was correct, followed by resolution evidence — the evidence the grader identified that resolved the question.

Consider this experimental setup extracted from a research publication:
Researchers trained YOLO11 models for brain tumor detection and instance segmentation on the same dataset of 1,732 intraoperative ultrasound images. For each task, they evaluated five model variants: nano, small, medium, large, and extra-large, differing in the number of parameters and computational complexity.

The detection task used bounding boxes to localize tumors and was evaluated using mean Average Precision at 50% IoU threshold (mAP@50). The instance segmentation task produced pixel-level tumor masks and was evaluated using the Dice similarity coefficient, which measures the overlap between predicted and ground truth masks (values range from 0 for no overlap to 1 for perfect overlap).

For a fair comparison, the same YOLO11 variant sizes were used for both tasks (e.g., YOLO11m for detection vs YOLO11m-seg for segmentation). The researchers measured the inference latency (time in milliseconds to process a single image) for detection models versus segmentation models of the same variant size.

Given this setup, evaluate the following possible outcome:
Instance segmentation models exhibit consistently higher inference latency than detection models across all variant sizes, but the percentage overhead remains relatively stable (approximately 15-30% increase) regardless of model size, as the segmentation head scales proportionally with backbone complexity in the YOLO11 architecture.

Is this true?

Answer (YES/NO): NO